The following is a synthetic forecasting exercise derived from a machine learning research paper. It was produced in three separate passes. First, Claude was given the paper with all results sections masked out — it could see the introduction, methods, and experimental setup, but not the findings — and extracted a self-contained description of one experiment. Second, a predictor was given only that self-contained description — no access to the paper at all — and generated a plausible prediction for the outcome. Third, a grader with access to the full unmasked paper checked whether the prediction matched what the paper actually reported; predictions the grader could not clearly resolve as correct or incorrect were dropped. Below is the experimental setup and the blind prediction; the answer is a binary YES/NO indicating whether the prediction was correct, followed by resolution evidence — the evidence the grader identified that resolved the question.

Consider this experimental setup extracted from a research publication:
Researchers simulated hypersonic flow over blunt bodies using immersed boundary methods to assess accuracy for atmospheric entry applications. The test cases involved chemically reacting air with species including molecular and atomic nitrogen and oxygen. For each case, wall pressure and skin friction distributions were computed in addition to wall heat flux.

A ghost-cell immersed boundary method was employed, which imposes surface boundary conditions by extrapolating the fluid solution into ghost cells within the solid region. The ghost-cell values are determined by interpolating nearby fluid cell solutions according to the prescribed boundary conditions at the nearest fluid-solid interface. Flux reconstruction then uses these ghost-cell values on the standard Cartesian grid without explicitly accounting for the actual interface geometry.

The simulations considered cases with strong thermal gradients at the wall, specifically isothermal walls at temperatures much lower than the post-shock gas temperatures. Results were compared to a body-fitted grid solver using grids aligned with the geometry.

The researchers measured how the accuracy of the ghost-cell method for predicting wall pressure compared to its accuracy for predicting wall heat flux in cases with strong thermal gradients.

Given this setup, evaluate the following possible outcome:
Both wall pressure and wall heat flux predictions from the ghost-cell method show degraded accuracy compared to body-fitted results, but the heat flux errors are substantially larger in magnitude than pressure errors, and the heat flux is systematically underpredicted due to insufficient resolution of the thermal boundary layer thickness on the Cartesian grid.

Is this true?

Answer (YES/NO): NO